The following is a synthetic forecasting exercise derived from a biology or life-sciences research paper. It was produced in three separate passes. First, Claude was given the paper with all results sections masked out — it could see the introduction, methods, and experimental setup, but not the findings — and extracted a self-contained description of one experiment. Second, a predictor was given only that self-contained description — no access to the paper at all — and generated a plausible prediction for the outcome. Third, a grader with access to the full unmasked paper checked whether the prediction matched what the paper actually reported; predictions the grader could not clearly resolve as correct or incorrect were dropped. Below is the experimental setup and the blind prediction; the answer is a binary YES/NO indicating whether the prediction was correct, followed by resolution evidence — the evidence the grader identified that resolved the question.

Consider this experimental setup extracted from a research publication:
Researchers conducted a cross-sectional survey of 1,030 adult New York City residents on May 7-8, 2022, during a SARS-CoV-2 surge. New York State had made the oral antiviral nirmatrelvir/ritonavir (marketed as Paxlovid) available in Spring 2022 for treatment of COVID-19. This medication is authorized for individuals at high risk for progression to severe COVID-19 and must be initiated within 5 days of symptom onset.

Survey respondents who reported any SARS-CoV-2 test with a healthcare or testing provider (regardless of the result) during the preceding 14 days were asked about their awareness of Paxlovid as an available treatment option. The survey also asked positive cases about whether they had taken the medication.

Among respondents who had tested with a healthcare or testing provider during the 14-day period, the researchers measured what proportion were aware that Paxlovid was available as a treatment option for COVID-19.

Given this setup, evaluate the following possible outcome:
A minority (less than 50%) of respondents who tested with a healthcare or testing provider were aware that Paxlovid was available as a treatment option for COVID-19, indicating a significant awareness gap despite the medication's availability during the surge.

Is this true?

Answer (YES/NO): YES